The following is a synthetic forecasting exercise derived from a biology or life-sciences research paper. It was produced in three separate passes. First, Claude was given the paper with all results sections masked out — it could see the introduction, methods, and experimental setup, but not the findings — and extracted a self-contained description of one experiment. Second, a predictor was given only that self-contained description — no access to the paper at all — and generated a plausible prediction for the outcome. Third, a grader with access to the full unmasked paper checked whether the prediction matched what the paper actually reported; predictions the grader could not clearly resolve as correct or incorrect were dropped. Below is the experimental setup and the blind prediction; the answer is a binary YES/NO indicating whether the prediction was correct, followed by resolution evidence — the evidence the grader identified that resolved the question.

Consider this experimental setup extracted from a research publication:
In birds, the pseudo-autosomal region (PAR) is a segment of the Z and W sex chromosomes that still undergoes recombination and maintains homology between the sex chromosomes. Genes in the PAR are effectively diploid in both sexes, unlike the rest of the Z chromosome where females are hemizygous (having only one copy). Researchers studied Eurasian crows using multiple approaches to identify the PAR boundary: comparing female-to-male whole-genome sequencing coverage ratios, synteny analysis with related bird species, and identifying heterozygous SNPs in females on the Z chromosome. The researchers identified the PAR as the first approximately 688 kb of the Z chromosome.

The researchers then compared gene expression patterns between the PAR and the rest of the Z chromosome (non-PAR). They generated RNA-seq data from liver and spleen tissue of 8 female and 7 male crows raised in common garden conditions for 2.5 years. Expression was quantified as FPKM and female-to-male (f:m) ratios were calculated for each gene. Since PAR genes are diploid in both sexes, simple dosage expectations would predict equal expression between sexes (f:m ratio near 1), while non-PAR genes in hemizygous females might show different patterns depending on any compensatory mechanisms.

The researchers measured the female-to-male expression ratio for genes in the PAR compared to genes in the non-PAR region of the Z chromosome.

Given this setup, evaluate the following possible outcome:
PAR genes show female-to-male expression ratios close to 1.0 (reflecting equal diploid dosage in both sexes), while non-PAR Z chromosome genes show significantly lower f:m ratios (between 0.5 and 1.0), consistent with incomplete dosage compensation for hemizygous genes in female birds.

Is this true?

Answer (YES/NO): YES